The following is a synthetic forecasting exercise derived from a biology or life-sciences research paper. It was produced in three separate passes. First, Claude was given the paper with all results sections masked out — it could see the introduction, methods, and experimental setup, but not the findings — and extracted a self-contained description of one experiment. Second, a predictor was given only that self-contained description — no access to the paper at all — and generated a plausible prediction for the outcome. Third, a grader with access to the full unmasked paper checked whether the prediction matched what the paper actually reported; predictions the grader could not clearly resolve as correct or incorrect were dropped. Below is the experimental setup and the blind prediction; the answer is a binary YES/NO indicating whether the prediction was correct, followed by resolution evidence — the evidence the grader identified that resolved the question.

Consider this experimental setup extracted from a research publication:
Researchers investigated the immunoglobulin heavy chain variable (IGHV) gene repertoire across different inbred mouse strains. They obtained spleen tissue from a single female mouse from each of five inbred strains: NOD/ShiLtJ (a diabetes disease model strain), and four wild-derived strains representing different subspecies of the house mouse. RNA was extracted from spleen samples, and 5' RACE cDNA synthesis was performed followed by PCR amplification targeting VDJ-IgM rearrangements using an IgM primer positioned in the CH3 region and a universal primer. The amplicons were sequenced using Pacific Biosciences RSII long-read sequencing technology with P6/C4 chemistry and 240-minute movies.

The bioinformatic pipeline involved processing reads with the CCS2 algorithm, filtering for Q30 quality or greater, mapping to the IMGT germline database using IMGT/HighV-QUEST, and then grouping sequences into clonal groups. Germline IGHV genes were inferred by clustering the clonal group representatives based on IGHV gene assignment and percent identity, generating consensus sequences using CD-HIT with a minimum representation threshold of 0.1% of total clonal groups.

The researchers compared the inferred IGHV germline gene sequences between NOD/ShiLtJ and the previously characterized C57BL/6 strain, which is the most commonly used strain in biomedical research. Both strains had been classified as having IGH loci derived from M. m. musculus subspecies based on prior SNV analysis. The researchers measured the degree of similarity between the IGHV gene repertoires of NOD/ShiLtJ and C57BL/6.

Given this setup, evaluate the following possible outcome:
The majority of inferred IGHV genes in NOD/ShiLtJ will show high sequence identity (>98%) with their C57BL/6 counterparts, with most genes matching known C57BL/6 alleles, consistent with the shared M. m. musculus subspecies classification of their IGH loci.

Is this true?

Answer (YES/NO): YES